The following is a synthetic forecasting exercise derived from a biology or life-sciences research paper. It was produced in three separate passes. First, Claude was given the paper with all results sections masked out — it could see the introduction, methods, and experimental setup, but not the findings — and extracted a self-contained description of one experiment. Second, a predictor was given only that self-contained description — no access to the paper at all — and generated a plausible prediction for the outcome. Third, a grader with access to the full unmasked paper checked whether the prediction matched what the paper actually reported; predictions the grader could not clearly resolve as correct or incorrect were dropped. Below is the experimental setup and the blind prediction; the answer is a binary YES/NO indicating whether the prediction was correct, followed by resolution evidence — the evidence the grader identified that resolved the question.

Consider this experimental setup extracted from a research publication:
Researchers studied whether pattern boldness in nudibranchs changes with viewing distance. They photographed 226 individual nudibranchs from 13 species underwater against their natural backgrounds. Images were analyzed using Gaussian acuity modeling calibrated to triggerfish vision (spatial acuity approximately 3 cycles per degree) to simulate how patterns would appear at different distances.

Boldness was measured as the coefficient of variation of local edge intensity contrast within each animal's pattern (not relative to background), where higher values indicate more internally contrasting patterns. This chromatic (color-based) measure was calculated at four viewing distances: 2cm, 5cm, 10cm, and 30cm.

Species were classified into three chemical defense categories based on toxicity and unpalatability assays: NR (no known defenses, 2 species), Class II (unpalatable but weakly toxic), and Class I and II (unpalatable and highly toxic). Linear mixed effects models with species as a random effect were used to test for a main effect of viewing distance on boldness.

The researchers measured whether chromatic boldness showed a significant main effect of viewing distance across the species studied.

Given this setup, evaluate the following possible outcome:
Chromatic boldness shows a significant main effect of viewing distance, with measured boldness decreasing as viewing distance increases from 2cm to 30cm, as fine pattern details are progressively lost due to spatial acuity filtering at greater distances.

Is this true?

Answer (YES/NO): YES